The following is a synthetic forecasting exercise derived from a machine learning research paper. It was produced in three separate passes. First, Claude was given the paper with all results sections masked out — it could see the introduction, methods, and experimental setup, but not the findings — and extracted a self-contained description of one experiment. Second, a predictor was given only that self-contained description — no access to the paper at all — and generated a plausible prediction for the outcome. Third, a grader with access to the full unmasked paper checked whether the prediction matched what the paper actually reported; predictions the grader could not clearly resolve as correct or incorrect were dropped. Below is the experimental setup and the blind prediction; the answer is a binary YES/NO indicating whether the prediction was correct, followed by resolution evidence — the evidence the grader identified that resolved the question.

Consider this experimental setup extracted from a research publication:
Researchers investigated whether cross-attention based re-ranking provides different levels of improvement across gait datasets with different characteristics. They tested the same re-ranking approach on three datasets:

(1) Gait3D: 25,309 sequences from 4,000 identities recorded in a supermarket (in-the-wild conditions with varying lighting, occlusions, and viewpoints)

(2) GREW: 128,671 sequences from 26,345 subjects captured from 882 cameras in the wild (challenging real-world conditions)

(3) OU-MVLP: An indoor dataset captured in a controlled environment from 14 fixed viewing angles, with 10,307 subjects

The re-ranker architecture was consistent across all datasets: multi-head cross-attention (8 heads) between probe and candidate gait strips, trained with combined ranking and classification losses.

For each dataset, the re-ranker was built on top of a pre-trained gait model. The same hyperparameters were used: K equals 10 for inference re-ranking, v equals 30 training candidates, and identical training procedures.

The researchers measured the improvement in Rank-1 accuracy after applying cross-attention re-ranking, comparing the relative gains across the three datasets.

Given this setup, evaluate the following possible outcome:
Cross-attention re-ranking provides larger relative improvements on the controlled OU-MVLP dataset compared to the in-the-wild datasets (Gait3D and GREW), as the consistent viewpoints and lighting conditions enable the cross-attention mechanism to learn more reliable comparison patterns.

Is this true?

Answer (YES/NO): NO